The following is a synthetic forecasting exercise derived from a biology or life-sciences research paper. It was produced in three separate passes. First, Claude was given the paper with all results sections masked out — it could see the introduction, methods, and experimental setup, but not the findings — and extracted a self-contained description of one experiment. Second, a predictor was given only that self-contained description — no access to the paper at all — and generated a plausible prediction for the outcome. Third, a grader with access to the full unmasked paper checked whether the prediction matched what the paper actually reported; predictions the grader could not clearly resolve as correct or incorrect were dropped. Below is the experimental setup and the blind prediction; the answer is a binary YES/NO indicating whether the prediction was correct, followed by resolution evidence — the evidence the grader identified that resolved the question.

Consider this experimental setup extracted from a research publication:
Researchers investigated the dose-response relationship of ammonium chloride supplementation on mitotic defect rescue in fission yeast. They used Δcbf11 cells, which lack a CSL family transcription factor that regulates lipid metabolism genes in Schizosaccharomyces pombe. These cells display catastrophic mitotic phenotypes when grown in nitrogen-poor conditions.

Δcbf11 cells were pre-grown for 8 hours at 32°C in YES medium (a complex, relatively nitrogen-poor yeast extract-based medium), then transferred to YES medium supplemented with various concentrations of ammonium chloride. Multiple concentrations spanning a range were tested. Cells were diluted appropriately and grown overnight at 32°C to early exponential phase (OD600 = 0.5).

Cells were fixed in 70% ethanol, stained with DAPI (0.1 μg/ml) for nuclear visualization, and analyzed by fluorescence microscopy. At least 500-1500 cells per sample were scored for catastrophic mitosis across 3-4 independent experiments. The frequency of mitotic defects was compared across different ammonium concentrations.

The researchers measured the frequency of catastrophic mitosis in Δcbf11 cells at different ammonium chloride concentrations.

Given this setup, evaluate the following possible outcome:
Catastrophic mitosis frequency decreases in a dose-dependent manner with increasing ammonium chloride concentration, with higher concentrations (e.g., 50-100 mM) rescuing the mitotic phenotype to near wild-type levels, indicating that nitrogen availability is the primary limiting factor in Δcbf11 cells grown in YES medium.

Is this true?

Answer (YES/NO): NO